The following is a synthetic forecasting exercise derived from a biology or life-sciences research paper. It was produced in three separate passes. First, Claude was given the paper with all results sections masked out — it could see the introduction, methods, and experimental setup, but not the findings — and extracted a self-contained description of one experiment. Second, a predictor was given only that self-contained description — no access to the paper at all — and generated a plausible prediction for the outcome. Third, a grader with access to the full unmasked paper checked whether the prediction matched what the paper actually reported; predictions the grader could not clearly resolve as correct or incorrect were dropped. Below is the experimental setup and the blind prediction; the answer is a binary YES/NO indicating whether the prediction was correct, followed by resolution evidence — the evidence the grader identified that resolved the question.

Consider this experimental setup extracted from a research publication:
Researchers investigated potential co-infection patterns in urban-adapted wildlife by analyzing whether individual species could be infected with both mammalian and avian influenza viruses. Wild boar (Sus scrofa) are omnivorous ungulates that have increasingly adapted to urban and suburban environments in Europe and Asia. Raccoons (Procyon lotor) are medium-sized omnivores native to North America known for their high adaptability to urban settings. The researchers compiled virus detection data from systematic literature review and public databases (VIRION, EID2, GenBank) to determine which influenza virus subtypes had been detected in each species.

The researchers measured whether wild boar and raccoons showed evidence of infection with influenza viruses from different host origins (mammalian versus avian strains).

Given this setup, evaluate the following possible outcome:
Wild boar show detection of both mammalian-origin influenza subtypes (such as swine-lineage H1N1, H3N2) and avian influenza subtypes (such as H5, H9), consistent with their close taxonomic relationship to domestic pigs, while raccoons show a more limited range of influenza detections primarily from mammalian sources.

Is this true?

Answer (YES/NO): NO